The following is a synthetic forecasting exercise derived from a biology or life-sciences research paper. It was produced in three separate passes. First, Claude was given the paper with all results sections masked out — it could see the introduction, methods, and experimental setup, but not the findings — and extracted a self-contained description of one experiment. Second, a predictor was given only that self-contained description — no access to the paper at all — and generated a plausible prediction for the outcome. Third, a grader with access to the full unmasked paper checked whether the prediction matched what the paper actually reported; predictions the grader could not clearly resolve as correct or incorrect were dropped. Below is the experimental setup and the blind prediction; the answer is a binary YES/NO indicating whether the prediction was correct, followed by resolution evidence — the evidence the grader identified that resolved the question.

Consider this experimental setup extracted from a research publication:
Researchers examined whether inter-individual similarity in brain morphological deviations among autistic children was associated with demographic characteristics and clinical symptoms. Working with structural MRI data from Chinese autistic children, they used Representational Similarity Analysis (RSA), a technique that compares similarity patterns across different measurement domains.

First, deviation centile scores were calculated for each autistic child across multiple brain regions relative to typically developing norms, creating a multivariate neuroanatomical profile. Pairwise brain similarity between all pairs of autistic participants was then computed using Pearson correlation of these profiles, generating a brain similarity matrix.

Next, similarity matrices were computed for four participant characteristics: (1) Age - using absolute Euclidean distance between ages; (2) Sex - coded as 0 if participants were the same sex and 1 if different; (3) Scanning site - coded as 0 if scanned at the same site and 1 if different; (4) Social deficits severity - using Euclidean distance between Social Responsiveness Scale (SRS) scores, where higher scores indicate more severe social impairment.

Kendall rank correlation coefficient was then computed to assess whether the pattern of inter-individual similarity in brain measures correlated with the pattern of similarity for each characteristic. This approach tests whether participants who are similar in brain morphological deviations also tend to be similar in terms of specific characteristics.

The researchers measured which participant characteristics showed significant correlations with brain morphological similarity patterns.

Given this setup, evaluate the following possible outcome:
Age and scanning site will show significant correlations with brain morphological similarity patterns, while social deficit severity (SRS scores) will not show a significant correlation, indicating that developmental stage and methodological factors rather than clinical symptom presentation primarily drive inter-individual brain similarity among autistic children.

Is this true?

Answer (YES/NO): NO